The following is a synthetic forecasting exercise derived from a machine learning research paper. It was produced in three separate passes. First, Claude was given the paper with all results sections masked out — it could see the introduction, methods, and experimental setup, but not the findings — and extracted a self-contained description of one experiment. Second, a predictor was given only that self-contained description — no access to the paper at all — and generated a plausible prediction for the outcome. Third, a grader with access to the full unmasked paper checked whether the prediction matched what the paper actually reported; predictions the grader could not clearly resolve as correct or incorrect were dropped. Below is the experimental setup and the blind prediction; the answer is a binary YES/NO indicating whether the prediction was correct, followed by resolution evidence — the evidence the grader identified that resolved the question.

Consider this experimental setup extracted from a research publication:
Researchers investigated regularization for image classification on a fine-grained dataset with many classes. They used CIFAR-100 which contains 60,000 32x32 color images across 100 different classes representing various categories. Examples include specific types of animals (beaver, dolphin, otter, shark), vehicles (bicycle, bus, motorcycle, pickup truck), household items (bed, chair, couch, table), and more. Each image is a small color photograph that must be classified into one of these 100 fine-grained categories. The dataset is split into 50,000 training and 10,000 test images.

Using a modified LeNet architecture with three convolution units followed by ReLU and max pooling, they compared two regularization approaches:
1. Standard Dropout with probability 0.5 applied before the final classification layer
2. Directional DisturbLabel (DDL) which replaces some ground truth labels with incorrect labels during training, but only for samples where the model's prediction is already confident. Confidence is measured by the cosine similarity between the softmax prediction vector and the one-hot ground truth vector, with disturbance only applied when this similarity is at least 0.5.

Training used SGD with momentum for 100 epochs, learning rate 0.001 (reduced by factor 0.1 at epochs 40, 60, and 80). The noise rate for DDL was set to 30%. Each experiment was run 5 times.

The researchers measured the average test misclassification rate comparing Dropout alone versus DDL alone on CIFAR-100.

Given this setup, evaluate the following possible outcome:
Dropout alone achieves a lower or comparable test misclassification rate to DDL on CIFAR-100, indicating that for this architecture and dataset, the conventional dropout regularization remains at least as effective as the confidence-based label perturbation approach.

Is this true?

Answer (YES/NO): YES